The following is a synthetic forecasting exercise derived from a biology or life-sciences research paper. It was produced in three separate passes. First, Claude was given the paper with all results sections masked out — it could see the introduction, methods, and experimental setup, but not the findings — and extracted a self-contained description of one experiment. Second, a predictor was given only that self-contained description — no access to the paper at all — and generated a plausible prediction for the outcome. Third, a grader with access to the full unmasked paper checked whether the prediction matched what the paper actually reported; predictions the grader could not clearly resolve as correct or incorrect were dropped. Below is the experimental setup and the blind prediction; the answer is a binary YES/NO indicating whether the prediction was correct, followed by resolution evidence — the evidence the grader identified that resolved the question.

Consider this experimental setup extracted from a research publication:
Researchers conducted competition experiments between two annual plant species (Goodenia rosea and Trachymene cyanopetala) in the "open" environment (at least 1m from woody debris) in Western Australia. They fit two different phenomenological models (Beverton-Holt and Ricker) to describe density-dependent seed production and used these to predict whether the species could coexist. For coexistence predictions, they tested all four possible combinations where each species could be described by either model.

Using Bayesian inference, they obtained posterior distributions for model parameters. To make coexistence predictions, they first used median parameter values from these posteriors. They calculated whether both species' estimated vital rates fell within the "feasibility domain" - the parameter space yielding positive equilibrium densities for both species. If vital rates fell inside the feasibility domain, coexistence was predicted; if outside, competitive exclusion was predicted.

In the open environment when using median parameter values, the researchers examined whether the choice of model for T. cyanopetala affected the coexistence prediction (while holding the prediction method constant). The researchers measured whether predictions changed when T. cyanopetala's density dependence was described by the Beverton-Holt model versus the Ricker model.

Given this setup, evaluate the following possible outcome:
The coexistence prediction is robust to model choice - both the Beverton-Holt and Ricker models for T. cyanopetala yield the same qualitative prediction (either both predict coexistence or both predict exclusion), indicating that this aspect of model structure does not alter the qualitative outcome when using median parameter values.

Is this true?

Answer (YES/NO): NO